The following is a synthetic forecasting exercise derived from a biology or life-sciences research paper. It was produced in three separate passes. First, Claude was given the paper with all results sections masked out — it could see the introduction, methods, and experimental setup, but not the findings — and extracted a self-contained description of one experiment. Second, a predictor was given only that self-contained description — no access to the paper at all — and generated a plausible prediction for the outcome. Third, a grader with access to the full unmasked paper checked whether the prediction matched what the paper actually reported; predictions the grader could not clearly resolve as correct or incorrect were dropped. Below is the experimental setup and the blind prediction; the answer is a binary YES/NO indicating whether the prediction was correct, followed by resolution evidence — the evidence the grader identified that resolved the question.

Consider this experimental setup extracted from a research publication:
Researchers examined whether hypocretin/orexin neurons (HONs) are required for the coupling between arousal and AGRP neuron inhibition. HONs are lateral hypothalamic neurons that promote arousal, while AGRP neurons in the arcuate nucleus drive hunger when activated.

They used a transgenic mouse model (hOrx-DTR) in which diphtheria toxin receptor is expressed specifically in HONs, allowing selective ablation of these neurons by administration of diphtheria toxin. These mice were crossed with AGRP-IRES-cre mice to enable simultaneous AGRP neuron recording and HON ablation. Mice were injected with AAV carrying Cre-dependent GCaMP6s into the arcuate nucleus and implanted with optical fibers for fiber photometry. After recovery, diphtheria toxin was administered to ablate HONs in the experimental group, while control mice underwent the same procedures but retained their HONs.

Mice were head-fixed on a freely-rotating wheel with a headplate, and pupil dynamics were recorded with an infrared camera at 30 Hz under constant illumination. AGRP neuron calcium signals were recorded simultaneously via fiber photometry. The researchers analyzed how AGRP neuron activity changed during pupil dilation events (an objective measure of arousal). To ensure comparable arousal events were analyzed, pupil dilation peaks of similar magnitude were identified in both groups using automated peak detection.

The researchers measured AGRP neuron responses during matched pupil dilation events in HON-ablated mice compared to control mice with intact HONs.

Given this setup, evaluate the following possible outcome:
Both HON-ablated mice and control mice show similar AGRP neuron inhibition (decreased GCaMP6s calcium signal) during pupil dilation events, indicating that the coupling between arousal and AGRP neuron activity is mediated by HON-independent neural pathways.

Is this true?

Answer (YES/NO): NO